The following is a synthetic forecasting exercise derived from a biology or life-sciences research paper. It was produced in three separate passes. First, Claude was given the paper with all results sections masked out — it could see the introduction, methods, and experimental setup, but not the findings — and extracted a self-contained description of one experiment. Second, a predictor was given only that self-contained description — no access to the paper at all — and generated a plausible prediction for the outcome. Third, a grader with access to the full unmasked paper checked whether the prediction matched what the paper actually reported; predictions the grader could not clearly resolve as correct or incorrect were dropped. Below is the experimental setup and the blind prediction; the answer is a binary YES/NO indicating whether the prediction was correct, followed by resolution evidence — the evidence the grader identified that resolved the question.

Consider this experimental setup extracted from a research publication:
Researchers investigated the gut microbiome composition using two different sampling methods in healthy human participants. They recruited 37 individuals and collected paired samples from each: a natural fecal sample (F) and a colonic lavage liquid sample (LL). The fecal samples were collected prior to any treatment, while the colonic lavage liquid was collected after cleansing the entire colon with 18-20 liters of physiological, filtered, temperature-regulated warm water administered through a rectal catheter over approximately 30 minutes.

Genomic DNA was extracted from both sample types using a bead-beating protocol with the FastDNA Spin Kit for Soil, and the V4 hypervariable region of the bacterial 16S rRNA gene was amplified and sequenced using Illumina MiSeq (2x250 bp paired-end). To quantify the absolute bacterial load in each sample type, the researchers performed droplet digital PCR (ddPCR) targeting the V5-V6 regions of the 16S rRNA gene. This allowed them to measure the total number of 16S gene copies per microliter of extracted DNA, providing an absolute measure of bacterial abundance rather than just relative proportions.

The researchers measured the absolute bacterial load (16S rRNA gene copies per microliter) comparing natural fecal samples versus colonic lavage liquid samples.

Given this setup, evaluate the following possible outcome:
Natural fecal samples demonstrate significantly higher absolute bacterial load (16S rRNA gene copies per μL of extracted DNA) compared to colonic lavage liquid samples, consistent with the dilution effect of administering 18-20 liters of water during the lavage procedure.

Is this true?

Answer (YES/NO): NO